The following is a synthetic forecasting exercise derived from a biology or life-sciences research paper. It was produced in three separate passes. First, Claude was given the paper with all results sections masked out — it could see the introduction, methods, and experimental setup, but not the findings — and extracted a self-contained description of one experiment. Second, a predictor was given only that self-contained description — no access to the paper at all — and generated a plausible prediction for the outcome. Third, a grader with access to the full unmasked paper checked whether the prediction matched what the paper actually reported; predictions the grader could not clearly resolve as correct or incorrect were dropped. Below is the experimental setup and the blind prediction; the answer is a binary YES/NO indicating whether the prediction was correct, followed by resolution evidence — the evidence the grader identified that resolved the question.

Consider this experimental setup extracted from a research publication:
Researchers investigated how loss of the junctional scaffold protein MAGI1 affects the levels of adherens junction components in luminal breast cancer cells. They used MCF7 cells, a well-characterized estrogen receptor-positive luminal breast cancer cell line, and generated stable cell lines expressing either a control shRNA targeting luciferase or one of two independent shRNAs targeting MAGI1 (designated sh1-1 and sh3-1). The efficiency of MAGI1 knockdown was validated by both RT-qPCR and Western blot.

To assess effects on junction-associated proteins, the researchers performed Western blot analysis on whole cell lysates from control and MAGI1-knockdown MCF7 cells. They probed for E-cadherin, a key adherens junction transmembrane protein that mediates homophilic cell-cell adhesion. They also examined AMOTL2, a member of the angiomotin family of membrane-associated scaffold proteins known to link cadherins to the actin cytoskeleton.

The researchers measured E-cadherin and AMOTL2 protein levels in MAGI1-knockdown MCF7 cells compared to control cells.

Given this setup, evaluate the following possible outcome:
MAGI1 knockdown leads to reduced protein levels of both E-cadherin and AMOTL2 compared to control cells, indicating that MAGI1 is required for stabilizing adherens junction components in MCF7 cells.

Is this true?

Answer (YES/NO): NO